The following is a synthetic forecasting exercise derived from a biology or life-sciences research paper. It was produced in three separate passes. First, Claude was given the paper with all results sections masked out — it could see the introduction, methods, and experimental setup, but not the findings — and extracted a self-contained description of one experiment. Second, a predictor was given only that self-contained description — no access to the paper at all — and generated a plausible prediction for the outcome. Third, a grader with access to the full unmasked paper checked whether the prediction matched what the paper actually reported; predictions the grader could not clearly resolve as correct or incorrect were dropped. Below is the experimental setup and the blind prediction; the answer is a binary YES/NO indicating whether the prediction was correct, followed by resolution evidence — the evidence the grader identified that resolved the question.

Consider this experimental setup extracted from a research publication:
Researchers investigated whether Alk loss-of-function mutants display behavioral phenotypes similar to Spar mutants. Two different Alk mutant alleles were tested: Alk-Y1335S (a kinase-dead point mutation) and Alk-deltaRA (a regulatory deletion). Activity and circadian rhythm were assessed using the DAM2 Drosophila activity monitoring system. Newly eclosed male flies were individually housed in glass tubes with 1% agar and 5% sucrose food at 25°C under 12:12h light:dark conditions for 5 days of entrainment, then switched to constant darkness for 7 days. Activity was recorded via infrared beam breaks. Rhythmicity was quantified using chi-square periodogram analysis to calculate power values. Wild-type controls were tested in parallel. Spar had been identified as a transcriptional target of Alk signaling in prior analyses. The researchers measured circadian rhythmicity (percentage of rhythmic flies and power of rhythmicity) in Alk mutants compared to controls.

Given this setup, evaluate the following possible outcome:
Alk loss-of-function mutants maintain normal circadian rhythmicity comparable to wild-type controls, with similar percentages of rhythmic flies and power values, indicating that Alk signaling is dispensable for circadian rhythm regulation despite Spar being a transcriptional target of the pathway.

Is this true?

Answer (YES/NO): YES